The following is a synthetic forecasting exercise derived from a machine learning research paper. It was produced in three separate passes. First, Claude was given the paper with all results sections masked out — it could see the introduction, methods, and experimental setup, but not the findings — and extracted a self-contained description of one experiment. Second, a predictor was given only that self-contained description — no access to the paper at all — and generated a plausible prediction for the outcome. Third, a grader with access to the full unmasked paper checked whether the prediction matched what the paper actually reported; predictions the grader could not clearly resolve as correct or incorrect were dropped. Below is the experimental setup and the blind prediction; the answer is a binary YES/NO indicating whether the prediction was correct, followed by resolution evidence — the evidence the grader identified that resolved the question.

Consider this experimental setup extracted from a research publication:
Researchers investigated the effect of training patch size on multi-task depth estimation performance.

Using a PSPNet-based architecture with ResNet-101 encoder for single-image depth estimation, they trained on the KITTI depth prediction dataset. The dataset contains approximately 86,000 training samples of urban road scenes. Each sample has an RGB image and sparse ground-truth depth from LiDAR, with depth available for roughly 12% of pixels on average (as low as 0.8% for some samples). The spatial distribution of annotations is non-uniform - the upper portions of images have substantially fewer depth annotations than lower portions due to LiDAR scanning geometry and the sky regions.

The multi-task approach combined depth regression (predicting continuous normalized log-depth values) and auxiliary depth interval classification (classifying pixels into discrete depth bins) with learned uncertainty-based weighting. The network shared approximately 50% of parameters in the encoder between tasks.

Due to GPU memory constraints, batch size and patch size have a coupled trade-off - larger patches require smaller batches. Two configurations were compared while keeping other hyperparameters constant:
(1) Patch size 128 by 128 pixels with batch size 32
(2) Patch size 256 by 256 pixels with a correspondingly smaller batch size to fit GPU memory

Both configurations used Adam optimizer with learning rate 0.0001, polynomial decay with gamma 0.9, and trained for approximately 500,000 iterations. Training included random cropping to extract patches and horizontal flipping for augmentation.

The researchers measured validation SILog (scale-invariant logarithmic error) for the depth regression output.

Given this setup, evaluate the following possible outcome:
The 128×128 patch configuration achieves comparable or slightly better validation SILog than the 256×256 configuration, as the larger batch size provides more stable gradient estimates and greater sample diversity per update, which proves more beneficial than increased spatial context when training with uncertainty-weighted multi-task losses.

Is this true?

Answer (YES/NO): NO